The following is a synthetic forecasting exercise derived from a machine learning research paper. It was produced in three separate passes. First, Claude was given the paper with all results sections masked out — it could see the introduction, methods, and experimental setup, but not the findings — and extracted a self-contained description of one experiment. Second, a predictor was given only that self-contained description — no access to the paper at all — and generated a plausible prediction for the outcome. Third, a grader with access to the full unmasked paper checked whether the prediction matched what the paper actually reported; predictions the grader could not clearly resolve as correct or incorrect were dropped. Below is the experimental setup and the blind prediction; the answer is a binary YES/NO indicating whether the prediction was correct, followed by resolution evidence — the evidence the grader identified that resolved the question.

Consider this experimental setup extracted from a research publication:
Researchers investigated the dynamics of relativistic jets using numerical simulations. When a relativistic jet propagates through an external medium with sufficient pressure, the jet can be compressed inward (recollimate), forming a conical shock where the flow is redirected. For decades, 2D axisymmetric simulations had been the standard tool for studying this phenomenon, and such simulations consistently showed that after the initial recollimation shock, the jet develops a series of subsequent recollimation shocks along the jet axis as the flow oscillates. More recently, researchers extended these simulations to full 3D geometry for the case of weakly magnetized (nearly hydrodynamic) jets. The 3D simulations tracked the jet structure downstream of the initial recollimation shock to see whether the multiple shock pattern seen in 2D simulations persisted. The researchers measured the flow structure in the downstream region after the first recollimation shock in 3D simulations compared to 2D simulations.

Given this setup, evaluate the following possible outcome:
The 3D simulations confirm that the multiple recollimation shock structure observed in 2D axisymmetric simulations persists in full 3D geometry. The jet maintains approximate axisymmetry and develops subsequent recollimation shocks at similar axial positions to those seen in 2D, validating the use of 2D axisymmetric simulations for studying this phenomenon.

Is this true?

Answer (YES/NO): NO